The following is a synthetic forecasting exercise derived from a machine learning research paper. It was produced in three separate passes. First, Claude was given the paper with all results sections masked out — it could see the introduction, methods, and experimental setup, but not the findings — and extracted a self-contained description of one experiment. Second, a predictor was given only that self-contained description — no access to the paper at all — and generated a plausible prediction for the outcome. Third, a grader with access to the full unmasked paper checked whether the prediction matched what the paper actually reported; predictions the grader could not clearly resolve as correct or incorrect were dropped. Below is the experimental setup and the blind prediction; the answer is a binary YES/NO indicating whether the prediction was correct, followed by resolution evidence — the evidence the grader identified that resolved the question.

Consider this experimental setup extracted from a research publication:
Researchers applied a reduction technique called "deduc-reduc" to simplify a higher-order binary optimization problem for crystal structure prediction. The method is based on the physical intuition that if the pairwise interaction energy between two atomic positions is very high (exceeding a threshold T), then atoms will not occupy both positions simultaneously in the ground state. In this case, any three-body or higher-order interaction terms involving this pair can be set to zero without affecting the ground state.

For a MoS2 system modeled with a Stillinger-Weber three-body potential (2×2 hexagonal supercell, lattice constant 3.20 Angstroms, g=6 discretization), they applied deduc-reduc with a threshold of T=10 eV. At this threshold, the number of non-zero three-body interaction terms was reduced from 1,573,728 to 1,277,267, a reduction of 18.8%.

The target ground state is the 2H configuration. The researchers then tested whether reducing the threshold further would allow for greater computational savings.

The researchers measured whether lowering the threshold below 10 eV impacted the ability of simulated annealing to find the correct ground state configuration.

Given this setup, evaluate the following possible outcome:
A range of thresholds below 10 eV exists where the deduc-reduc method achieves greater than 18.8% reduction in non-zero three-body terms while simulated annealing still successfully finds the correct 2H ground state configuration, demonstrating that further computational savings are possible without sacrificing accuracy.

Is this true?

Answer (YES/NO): NO